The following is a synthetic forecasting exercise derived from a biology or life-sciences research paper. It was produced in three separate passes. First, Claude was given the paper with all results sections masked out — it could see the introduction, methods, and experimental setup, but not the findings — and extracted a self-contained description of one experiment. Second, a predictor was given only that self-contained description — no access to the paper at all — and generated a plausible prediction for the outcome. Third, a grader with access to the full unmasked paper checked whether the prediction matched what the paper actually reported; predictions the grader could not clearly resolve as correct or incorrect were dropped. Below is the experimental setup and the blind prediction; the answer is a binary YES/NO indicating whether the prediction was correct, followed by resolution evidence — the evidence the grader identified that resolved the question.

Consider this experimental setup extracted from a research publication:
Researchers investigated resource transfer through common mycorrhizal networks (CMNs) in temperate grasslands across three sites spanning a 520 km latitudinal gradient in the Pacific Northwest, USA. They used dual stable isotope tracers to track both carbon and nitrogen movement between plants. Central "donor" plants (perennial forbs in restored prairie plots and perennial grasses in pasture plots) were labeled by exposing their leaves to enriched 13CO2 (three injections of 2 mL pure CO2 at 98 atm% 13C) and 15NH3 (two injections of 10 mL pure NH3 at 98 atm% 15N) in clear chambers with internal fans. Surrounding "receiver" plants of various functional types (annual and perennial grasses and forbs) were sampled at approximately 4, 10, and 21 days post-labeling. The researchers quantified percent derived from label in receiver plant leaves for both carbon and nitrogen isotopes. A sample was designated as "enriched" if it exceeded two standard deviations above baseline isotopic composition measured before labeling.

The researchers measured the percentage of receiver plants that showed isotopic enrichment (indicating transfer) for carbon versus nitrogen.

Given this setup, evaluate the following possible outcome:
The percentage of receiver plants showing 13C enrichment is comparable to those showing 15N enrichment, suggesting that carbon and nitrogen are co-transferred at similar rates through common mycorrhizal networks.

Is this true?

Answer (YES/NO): NO